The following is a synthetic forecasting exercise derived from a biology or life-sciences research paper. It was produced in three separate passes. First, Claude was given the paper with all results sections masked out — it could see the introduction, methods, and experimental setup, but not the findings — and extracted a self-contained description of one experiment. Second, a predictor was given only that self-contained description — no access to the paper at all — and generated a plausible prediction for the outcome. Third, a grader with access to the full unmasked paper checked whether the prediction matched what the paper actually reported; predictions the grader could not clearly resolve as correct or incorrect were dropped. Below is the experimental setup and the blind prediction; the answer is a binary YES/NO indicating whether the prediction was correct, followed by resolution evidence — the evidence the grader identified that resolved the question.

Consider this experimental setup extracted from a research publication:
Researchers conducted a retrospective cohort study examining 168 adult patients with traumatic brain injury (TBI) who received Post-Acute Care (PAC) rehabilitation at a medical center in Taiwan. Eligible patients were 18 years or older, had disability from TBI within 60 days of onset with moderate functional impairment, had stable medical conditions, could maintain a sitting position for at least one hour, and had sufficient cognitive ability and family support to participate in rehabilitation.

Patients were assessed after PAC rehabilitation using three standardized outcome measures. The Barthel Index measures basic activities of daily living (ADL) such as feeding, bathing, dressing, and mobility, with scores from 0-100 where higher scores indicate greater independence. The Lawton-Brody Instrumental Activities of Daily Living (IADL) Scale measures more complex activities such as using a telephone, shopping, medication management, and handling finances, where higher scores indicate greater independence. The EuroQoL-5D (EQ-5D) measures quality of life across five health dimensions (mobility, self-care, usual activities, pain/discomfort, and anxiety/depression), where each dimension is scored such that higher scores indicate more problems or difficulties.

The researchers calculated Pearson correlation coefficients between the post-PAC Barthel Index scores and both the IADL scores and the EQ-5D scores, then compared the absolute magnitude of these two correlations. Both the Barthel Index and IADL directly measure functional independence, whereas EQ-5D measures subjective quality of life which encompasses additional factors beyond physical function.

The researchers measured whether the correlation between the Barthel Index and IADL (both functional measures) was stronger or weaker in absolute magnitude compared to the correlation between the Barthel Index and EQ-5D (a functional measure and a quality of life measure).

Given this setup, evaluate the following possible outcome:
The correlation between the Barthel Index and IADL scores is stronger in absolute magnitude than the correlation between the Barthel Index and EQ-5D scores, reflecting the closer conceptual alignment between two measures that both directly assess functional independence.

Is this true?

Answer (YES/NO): NO